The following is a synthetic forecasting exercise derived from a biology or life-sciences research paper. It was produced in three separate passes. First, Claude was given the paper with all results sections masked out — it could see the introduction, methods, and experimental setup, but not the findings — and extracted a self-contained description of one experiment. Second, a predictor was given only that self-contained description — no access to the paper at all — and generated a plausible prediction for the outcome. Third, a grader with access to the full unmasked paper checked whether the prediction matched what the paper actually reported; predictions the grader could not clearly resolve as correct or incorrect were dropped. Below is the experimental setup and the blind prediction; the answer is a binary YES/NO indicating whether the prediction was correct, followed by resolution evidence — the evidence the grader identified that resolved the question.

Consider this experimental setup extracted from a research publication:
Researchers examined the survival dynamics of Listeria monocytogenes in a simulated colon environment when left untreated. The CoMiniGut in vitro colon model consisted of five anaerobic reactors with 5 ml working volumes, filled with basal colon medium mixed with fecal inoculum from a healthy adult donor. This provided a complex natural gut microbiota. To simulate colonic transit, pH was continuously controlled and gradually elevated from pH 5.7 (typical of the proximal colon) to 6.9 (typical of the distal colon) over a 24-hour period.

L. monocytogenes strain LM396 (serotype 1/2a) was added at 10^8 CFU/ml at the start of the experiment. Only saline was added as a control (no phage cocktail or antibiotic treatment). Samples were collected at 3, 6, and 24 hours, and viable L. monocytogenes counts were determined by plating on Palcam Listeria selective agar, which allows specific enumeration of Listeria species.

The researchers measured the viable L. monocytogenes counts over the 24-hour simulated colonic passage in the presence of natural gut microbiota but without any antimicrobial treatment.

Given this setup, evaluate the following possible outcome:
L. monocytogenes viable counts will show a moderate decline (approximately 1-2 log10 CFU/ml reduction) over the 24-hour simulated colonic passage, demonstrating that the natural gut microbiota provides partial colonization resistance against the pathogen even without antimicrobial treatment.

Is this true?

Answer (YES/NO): NO